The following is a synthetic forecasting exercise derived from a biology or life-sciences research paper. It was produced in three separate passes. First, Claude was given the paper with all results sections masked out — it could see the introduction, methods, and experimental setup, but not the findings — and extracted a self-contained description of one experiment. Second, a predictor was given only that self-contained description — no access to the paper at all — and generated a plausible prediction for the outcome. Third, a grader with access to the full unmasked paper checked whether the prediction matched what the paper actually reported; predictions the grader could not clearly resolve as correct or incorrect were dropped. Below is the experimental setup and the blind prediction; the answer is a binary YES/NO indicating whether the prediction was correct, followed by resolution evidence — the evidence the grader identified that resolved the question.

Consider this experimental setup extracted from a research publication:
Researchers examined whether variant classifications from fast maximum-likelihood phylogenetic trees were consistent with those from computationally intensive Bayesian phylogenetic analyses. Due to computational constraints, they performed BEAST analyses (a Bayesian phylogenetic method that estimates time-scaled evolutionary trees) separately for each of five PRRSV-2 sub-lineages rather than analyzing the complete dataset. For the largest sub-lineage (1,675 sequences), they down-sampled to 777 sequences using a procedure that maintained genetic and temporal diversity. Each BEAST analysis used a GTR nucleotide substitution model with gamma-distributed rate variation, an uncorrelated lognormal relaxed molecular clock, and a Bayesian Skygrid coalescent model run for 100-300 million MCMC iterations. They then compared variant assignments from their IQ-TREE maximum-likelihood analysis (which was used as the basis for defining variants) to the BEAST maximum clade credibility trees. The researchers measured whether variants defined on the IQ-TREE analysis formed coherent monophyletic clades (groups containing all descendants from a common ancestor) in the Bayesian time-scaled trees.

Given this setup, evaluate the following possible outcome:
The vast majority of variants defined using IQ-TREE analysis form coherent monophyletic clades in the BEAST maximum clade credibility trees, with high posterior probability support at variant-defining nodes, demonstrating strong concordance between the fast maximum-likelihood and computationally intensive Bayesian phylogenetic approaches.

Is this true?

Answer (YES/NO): NO